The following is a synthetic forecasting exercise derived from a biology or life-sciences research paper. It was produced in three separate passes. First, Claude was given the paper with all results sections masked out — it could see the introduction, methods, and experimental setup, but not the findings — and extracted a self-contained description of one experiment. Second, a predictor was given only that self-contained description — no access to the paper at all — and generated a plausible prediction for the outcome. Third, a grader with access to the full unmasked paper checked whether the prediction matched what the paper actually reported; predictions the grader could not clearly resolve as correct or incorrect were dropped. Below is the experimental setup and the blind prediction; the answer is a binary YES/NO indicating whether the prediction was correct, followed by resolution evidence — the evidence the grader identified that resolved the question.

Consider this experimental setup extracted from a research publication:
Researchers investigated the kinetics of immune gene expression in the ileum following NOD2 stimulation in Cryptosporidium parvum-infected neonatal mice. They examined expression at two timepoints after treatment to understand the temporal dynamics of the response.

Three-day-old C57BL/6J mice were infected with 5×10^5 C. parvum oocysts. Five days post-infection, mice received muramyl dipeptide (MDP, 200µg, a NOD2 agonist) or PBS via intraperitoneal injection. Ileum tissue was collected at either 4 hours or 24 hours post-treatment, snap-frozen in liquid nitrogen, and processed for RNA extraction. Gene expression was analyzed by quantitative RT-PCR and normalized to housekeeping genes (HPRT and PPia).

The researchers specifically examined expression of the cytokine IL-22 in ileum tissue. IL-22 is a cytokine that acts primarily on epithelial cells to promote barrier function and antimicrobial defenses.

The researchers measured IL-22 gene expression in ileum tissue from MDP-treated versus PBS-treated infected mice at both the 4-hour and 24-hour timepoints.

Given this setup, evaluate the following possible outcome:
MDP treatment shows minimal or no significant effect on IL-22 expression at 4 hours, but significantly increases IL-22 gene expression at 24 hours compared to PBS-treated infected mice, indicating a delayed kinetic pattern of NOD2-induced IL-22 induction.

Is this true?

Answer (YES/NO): NO